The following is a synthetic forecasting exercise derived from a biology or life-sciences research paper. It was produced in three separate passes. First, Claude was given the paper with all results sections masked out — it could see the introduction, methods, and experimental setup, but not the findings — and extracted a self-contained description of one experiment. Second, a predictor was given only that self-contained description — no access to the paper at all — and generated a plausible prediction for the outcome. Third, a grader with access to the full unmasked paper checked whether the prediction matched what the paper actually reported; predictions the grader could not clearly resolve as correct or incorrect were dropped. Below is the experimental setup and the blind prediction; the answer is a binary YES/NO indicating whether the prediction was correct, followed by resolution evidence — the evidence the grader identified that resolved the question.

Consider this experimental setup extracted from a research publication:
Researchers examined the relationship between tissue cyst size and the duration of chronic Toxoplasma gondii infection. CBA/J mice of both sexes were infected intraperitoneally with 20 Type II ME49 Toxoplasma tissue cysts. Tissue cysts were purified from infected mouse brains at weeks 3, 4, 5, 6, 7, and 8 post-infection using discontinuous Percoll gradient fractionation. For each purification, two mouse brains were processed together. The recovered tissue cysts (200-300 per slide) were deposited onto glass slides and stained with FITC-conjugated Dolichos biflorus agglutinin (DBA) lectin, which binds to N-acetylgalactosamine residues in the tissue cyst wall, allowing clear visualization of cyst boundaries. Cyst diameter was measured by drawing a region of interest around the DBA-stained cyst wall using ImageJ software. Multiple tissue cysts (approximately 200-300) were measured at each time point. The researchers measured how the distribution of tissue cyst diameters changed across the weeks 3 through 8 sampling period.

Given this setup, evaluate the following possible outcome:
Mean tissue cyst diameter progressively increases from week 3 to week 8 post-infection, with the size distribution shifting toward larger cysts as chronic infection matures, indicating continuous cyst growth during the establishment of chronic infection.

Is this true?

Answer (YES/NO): NO